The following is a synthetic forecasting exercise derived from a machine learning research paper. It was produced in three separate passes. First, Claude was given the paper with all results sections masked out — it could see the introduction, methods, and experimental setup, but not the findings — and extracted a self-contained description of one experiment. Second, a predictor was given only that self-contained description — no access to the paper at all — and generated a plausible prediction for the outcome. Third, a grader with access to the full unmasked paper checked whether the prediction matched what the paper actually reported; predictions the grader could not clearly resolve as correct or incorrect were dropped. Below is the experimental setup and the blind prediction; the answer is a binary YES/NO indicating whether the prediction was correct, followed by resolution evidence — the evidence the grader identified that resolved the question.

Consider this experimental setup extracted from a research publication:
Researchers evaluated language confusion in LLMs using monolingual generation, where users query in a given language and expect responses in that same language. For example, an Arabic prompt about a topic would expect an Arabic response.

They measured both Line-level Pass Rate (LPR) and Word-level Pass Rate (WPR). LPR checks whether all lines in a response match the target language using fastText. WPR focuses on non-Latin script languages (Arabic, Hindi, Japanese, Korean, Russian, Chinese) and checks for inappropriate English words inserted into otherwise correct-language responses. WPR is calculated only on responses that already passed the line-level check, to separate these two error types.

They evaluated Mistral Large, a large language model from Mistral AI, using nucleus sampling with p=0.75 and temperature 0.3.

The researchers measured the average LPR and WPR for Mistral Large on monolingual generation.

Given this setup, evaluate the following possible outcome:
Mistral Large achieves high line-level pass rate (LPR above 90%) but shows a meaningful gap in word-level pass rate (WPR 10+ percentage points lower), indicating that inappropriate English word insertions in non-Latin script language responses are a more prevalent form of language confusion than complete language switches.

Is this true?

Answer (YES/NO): NO